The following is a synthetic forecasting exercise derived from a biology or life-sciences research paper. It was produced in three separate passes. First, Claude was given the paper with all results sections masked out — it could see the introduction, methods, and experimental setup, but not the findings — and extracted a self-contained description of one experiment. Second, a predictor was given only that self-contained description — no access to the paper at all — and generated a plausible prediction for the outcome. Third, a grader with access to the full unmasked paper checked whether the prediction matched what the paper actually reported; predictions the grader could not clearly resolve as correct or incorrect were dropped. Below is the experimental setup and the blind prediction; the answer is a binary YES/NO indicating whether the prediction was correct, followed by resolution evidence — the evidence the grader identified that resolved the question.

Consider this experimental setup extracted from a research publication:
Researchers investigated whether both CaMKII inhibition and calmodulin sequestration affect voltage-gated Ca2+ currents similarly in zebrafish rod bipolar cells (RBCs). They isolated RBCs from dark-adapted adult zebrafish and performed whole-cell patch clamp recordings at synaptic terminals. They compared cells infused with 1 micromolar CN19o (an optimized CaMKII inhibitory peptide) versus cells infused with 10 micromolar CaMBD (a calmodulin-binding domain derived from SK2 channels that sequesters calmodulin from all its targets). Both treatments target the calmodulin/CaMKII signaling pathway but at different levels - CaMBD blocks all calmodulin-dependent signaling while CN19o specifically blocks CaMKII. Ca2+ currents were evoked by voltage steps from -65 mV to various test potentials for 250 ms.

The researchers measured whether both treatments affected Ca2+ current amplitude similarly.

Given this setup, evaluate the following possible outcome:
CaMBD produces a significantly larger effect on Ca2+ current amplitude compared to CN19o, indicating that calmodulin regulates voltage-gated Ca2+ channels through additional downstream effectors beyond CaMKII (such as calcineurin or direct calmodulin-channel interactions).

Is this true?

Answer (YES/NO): NO